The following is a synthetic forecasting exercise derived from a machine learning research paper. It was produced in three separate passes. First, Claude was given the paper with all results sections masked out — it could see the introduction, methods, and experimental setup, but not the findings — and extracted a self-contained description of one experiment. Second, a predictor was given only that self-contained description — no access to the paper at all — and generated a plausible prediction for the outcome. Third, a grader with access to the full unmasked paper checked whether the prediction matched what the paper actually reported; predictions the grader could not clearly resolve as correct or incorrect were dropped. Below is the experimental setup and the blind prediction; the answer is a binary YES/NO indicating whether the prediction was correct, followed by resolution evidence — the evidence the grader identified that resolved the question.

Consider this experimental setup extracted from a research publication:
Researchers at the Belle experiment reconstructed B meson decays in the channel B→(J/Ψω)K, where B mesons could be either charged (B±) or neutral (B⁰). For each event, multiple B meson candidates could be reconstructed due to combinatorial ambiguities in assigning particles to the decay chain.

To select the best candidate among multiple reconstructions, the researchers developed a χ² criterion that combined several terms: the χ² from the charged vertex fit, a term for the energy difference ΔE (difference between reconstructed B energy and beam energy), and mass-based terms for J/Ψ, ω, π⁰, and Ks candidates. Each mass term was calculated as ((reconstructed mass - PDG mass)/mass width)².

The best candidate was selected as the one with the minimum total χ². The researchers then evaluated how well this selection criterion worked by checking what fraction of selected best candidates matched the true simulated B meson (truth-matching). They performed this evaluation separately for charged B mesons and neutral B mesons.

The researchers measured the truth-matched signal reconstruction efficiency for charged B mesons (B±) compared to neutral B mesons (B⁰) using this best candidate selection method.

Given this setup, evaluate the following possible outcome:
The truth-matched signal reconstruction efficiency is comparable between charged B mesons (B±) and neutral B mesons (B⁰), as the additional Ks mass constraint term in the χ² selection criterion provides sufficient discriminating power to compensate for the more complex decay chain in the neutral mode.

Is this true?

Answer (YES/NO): NO